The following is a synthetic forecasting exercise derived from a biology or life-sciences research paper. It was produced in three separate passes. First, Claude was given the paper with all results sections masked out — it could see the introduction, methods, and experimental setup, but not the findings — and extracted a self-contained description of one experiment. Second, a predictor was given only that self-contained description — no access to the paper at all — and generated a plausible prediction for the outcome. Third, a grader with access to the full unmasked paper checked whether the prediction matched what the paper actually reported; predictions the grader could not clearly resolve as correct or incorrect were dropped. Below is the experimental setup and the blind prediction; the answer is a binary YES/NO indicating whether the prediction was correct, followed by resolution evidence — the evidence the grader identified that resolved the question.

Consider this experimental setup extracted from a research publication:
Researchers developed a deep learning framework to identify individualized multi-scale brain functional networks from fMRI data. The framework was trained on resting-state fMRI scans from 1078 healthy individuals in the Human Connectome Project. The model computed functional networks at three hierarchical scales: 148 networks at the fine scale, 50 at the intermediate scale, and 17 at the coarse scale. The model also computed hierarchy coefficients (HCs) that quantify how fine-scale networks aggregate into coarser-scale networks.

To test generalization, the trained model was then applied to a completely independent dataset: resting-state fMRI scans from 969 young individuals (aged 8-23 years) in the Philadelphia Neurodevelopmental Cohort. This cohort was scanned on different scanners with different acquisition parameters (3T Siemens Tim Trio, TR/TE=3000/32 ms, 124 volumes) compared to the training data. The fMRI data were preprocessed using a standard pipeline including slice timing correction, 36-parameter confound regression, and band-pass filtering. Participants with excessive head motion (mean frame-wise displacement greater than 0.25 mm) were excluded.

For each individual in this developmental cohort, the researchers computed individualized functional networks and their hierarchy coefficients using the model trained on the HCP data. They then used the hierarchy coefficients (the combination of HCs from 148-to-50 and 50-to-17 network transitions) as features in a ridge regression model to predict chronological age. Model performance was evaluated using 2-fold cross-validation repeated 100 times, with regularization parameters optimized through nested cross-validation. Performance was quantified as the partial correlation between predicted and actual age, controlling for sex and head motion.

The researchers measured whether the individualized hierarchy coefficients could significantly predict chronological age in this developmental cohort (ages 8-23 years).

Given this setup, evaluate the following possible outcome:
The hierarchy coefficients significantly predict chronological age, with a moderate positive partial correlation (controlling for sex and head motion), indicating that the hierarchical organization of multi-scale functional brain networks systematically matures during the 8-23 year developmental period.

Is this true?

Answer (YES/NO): YES